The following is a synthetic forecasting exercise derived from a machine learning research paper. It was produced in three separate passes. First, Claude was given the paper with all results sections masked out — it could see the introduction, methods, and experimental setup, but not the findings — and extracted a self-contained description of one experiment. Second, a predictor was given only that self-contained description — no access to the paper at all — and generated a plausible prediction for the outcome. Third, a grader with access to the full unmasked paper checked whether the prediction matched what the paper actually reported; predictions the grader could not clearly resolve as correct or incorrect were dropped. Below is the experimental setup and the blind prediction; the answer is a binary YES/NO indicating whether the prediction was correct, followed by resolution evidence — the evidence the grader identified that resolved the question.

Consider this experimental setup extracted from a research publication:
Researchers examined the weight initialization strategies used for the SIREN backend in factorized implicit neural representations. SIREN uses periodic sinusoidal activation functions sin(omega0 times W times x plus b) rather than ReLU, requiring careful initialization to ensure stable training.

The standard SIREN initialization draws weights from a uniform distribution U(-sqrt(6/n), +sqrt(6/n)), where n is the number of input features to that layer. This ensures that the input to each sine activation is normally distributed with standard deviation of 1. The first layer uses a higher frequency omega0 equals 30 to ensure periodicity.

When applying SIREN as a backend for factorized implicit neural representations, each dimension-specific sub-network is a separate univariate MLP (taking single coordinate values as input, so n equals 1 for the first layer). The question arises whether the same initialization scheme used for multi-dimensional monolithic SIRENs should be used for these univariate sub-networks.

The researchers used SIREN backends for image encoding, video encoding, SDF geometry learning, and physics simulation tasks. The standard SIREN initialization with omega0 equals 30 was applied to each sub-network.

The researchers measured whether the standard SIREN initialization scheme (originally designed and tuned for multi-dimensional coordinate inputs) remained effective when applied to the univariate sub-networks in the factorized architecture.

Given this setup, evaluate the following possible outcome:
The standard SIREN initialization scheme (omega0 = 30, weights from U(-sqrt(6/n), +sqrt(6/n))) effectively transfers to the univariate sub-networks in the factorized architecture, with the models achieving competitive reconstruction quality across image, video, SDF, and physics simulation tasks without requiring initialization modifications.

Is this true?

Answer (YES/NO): YES